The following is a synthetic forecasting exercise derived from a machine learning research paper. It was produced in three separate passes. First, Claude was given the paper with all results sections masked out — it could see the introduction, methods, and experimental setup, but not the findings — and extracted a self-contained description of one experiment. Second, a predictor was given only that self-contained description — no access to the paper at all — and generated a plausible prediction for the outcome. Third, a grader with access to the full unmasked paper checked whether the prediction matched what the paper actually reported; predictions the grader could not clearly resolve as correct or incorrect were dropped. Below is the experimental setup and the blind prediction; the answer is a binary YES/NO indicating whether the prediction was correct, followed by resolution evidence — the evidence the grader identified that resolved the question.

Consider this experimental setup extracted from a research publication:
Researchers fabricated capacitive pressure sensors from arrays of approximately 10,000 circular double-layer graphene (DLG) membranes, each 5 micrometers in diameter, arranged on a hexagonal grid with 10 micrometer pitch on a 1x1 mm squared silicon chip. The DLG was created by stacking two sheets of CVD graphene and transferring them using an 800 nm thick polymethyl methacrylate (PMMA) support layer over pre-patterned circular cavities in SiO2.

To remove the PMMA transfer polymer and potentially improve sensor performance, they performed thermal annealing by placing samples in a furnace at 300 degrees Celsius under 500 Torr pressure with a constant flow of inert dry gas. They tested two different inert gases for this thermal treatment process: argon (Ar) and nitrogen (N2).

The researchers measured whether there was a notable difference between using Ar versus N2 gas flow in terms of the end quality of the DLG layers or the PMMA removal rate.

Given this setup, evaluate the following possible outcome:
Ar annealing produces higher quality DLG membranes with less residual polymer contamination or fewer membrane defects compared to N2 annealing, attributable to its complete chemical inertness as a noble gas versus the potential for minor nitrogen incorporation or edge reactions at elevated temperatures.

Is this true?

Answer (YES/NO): NO